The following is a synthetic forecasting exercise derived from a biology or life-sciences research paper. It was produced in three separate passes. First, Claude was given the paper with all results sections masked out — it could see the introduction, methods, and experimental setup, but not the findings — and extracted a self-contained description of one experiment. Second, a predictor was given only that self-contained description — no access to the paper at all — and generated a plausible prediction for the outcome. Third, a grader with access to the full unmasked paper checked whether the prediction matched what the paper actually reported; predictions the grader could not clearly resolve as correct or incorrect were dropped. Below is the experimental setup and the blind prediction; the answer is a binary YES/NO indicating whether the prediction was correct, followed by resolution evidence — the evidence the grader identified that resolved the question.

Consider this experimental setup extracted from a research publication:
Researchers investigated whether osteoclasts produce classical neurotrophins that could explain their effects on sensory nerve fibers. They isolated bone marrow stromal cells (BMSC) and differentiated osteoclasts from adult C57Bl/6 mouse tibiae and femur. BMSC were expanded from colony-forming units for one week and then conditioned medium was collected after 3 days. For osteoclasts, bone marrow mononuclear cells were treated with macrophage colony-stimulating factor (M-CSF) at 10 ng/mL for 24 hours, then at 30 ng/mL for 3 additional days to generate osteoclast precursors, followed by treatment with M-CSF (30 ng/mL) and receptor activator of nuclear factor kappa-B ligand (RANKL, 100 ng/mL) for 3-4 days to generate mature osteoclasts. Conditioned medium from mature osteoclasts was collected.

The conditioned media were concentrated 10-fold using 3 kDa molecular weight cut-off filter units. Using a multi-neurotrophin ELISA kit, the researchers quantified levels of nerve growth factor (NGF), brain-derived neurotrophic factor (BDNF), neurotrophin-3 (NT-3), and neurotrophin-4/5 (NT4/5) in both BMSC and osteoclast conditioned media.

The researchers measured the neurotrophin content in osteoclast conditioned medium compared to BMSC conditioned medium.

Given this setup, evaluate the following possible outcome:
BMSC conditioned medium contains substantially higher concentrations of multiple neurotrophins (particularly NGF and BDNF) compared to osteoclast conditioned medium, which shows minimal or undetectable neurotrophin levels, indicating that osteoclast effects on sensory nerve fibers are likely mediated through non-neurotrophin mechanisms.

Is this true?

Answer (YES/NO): YES